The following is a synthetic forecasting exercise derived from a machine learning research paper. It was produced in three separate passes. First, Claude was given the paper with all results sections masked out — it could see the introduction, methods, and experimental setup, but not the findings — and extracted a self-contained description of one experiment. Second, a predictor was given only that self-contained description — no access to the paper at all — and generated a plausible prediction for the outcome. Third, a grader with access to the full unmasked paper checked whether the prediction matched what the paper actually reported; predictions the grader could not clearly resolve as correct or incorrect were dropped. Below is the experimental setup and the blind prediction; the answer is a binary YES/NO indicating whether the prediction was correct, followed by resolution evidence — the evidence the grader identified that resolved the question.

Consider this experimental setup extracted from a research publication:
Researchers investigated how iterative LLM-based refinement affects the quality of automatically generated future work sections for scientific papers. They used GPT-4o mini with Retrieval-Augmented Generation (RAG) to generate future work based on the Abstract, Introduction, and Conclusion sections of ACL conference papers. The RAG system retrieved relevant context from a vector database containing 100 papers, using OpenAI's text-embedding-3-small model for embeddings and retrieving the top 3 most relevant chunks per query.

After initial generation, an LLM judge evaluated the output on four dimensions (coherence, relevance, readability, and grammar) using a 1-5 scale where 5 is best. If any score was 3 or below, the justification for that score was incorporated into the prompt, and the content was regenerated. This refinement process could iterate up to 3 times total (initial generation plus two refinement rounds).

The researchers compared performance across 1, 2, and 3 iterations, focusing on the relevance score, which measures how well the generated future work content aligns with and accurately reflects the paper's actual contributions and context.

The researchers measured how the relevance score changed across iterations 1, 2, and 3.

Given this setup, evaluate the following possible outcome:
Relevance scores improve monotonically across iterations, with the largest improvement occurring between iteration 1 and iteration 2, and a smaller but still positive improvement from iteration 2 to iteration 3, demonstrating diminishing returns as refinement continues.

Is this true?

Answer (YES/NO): NO